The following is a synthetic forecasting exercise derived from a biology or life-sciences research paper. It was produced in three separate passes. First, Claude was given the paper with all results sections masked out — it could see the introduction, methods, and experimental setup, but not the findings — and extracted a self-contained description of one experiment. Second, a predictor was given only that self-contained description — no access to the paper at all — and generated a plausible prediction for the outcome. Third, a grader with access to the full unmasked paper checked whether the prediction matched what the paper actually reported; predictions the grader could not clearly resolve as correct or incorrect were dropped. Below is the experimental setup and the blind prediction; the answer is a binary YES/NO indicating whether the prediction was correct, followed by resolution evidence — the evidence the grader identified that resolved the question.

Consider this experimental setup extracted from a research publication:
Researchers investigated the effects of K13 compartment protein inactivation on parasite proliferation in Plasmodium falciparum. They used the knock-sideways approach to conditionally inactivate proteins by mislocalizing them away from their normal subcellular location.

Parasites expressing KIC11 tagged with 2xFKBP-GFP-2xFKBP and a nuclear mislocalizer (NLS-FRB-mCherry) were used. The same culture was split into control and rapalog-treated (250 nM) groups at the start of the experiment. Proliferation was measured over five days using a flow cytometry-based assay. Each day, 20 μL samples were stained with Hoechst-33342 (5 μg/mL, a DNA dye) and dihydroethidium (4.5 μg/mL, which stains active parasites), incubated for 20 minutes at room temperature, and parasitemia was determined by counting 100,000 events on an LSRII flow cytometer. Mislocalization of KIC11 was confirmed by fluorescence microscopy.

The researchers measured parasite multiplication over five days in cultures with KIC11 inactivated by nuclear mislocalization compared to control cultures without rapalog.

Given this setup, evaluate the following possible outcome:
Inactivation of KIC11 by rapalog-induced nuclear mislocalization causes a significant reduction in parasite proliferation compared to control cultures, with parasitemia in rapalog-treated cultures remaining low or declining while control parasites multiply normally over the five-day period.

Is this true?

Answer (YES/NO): YES